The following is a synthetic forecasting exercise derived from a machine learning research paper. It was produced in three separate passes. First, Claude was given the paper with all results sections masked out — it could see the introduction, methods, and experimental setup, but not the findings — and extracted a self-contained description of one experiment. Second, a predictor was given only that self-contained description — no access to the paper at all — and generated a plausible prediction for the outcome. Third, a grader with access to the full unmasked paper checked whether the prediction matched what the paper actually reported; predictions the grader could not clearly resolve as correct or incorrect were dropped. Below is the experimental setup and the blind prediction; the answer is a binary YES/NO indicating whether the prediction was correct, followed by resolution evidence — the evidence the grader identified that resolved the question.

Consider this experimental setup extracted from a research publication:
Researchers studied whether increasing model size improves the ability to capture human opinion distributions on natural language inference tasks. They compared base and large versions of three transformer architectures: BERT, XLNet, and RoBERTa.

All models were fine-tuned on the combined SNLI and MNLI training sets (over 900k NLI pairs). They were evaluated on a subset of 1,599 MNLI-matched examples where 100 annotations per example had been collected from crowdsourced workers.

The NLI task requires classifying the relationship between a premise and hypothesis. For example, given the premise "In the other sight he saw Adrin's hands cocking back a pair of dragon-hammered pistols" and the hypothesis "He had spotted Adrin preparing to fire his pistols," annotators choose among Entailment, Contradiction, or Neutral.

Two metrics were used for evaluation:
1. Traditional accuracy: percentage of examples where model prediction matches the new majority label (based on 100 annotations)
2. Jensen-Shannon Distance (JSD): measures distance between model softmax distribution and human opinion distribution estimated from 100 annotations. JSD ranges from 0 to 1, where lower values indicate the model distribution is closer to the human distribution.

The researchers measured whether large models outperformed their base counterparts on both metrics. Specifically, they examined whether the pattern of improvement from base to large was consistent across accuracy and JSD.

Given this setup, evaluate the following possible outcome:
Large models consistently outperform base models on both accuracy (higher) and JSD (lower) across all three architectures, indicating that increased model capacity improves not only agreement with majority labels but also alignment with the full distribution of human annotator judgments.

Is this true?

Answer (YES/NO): NO